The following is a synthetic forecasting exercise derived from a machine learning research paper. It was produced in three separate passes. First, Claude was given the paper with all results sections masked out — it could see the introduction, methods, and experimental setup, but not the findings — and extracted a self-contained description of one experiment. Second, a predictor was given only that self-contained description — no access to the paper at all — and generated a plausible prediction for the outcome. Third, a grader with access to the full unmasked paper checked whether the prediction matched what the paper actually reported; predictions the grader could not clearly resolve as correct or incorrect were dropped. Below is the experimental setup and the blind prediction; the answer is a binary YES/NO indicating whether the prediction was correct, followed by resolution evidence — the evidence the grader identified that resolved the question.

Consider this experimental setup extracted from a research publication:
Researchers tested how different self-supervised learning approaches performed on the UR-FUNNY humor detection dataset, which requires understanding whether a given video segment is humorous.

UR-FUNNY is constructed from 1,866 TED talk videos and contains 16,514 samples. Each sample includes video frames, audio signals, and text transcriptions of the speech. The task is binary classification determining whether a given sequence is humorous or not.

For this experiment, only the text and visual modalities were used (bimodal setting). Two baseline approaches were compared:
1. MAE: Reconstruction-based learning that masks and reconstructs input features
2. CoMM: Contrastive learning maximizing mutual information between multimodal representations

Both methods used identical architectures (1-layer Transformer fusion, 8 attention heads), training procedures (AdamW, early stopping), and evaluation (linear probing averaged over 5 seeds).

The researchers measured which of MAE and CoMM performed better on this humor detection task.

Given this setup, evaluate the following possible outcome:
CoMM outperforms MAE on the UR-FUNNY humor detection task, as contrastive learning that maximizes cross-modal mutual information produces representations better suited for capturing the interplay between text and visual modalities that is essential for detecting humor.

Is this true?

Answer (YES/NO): YES